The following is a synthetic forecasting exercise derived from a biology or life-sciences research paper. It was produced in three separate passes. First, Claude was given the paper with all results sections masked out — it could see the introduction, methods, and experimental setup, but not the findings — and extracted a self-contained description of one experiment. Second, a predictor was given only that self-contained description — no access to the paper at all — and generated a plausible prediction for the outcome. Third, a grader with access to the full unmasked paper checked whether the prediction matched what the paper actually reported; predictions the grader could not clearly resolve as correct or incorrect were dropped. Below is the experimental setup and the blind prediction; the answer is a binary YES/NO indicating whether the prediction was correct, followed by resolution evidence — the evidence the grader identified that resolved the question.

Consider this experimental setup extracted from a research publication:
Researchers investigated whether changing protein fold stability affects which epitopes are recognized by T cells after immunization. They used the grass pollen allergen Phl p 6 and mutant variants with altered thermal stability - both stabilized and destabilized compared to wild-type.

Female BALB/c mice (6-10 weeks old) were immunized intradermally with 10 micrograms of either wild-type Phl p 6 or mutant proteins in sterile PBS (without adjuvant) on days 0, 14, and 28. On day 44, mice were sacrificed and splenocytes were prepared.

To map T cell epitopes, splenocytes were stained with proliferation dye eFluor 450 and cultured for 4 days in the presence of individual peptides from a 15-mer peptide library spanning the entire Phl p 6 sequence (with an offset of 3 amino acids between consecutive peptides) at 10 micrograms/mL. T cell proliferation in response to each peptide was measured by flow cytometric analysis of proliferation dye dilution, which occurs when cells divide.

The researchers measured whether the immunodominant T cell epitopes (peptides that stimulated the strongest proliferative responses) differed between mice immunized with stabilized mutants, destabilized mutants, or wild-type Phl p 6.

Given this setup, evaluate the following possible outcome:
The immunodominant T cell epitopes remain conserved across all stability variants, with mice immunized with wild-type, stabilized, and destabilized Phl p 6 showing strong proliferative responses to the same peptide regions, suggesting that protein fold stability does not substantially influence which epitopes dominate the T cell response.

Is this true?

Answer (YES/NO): YES